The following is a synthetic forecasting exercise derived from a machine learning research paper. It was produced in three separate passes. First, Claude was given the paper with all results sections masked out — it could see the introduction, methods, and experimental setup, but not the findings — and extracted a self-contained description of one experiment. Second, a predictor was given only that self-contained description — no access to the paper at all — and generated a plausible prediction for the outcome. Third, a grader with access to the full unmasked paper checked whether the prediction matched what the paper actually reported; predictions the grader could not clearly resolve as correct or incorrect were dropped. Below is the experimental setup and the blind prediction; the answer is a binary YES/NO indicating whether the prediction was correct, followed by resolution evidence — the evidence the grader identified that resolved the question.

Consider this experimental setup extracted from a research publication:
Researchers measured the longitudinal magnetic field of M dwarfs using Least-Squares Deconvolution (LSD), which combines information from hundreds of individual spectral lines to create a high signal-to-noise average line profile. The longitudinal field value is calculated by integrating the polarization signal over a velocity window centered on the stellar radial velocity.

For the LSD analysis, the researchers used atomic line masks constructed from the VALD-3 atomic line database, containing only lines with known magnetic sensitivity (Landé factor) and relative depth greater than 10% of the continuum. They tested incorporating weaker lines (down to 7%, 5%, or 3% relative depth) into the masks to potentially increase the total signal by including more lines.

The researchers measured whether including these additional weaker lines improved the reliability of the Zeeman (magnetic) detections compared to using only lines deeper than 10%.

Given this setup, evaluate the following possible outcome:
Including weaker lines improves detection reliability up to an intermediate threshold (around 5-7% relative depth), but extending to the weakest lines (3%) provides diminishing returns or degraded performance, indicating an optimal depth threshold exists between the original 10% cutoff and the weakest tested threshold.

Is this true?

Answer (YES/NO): NO